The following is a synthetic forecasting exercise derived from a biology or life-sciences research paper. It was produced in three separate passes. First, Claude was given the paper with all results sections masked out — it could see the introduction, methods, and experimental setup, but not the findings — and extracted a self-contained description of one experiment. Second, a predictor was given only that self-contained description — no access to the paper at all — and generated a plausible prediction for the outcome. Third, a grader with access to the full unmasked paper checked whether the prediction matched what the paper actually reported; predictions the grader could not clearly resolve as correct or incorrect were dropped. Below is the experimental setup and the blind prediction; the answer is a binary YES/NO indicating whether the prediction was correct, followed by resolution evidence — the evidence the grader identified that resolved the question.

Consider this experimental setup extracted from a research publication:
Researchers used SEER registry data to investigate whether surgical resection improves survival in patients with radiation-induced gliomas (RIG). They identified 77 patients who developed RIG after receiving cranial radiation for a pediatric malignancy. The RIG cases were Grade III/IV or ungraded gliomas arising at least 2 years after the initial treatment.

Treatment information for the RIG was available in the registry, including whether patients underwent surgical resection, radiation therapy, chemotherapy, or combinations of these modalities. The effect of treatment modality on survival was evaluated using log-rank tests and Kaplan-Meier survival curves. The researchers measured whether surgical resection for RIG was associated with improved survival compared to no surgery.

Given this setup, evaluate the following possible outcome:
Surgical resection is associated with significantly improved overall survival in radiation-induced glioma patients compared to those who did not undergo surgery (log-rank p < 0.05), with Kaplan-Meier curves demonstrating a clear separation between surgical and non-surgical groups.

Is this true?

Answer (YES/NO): NO